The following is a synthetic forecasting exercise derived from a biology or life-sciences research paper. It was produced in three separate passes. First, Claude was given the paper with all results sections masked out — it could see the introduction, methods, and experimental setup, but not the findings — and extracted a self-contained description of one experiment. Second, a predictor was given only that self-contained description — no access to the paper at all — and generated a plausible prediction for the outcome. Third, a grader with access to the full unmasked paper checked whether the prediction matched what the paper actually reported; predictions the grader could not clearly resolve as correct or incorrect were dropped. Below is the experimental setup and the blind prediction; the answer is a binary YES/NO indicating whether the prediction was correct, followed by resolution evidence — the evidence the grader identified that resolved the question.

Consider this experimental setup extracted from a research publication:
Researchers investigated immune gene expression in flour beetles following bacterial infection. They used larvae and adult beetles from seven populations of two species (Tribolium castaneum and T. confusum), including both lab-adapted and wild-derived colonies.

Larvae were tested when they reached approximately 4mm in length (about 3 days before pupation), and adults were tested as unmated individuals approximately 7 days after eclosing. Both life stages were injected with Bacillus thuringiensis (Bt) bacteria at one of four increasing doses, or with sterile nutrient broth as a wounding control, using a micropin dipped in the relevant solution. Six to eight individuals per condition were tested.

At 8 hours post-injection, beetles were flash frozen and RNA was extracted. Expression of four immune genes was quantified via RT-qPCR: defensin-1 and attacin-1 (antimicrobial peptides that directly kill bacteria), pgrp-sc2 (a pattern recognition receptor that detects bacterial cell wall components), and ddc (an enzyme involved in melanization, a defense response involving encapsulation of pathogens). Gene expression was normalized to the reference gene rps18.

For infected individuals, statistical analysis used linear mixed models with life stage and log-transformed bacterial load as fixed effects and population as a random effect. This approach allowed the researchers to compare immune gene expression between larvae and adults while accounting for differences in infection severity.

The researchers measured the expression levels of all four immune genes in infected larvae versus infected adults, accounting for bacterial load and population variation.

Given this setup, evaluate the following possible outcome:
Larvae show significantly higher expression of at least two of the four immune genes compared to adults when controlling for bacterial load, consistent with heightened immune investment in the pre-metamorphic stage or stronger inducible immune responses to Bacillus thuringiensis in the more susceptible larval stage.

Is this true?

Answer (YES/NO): NO